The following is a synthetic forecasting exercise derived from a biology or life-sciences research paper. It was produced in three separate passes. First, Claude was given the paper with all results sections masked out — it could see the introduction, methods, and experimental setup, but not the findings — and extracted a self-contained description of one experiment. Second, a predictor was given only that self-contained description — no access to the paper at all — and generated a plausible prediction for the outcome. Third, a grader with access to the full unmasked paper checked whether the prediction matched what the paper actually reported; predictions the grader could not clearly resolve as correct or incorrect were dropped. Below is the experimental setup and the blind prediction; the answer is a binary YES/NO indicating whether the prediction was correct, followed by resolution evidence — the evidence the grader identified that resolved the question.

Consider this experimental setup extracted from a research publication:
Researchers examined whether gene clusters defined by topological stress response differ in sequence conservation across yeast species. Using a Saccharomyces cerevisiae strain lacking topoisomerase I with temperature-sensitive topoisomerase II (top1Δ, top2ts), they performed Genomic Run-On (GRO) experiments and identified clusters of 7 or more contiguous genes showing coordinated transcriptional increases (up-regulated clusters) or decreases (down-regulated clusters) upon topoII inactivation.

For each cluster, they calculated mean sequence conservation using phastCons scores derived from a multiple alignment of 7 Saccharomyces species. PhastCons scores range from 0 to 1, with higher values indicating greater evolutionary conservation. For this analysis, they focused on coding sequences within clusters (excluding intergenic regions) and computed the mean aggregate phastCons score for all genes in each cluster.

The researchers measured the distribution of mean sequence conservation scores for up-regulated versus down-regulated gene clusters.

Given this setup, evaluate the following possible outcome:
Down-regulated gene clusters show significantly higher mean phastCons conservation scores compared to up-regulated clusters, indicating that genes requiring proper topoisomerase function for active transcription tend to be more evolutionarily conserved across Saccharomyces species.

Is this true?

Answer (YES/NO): YES